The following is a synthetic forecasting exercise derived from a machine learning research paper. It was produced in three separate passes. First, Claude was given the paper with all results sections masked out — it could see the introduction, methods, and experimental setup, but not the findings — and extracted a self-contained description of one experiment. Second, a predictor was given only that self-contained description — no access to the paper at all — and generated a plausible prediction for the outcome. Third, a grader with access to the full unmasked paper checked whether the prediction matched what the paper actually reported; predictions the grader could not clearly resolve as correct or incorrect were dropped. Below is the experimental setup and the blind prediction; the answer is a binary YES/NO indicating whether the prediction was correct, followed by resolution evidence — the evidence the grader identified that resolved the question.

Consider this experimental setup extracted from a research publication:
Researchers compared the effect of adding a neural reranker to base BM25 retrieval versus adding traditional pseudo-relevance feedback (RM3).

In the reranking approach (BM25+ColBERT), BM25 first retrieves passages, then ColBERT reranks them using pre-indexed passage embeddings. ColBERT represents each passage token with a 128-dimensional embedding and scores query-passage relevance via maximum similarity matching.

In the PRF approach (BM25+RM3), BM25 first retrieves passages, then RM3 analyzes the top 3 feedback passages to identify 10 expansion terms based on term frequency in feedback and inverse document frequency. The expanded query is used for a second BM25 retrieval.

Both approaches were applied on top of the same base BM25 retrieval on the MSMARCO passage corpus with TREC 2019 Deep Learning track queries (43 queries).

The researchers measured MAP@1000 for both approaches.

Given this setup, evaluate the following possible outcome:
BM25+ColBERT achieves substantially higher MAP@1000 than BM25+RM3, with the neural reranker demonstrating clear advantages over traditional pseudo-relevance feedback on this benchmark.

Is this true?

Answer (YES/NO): YES